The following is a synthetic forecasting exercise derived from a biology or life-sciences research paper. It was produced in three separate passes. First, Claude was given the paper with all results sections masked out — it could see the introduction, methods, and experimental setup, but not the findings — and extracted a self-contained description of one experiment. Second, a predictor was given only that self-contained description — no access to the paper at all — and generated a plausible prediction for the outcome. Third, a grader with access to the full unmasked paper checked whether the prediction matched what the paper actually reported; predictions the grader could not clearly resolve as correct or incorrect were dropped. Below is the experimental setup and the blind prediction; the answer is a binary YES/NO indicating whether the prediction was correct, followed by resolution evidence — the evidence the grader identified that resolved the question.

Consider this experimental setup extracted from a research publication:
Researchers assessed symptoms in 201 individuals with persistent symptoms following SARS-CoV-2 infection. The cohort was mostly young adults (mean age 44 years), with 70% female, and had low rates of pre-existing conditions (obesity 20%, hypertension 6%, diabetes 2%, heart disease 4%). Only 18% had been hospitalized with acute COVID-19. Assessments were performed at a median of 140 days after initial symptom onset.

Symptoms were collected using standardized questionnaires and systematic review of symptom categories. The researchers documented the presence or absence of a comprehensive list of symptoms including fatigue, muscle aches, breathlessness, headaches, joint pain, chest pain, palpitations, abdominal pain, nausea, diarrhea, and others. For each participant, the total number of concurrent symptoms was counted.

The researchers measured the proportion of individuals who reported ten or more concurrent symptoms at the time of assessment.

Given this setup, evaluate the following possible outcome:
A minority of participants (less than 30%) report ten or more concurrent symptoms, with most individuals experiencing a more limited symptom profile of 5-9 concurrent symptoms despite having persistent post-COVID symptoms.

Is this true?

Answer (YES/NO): NO